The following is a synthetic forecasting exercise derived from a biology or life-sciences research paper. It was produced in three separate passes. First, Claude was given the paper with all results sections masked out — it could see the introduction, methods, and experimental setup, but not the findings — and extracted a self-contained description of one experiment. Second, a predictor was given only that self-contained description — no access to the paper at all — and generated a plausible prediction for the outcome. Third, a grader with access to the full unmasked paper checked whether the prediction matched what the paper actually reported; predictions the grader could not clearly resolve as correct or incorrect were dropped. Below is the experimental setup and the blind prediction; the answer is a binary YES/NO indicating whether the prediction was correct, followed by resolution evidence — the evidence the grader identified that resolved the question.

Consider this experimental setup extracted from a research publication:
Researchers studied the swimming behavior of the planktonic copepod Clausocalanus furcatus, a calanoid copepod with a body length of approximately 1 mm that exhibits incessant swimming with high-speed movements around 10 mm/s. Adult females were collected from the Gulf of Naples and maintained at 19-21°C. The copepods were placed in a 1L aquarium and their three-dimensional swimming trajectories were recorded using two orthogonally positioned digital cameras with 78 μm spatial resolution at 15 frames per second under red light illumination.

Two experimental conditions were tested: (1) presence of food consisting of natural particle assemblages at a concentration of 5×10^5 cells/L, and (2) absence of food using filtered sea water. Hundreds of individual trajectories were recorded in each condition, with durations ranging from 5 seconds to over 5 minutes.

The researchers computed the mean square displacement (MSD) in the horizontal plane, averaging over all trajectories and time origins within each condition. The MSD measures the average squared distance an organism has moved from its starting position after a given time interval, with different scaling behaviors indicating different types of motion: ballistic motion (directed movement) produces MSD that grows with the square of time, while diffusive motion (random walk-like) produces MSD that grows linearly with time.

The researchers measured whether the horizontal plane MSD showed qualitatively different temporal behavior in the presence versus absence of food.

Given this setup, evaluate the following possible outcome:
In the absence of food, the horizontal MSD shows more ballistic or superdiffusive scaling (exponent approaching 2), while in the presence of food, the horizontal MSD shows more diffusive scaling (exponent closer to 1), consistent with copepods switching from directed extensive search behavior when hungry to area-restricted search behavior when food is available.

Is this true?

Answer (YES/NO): NO